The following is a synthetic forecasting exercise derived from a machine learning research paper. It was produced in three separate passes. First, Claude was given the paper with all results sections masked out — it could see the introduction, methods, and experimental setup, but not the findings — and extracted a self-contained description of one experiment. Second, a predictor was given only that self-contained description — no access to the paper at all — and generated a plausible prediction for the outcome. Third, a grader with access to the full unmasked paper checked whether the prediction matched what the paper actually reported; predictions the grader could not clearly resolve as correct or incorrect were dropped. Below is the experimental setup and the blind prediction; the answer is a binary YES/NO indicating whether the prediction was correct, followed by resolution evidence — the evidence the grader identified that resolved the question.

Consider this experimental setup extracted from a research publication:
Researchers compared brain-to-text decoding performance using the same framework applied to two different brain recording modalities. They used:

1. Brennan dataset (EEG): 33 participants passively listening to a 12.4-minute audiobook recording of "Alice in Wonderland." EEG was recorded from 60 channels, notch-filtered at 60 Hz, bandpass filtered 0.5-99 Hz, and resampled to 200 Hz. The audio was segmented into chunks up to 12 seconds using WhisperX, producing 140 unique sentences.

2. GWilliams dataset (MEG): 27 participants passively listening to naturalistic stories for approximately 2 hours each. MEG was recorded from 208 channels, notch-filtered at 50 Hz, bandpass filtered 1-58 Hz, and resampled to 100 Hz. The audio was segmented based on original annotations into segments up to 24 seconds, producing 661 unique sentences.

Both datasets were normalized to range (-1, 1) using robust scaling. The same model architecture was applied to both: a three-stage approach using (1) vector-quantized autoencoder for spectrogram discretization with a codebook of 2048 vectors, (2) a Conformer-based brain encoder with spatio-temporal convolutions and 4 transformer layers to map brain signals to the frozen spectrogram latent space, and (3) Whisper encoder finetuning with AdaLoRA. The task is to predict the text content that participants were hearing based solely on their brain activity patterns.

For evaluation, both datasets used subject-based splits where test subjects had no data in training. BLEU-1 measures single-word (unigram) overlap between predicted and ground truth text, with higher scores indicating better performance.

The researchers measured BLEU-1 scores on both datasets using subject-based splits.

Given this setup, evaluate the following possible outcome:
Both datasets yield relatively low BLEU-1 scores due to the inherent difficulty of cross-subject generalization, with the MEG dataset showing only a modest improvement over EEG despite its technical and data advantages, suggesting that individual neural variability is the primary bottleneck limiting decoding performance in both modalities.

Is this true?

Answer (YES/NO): NO